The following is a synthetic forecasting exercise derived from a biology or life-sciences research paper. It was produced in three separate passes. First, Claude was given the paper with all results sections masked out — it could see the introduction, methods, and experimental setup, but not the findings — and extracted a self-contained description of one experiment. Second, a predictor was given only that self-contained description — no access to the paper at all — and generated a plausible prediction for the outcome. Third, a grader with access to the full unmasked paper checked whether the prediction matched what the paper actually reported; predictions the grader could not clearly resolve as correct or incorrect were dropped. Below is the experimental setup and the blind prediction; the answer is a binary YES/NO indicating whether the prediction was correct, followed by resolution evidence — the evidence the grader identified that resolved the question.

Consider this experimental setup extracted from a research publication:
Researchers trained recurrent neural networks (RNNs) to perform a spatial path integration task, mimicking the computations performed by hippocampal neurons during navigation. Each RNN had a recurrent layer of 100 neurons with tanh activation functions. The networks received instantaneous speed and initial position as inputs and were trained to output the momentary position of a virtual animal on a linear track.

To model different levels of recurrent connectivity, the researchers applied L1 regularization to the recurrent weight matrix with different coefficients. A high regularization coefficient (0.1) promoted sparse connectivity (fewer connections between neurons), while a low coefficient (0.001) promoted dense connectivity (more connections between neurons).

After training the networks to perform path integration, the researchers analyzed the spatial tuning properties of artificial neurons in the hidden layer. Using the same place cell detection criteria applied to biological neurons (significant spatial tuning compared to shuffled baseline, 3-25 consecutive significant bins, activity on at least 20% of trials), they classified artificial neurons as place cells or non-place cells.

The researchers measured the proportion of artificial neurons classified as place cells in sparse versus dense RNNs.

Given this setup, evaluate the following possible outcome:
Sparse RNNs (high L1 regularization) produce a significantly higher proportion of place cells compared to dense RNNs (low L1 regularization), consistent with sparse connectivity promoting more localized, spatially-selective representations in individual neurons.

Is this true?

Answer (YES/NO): NO